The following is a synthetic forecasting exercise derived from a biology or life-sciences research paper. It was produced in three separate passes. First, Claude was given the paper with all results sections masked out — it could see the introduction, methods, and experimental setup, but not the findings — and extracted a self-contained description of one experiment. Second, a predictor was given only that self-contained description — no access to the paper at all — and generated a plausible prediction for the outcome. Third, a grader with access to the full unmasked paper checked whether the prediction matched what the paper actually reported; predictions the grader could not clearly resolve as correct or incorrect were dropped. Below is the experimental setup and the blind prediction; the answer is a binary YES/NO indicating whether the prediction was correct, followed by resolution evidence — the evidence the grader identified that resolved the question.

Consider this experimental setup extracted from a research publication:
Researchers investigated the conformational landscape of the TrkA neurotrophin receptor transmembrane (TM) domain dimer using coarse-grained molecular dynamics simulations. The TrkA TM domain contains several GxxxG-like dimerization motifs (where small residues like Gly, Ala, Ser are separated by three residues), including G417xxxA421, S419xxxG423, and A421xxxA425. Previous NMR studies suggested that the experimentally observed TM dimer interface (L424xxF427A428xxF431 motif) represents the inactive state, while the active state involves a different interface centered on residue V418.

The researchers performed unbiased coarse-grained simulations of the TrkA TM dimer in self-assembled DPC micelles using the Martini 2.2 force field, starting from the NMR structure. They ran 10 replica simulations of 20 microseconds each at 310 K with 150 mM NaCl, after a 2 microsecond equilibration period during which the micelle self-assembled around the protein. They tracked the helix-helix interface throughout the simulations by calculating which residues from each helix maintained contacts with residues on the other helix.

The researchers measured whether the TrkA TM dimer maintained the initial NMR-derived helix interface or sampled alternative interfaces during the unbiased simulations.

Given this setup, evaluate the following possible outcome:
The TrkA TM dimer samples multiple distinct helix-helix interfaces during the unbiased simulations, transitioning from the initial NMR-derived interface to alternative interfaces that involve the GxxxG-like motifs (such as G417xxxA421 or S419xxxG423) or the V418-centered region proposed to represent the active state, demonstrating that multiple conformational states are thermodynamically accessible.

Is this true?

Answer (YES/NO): NO